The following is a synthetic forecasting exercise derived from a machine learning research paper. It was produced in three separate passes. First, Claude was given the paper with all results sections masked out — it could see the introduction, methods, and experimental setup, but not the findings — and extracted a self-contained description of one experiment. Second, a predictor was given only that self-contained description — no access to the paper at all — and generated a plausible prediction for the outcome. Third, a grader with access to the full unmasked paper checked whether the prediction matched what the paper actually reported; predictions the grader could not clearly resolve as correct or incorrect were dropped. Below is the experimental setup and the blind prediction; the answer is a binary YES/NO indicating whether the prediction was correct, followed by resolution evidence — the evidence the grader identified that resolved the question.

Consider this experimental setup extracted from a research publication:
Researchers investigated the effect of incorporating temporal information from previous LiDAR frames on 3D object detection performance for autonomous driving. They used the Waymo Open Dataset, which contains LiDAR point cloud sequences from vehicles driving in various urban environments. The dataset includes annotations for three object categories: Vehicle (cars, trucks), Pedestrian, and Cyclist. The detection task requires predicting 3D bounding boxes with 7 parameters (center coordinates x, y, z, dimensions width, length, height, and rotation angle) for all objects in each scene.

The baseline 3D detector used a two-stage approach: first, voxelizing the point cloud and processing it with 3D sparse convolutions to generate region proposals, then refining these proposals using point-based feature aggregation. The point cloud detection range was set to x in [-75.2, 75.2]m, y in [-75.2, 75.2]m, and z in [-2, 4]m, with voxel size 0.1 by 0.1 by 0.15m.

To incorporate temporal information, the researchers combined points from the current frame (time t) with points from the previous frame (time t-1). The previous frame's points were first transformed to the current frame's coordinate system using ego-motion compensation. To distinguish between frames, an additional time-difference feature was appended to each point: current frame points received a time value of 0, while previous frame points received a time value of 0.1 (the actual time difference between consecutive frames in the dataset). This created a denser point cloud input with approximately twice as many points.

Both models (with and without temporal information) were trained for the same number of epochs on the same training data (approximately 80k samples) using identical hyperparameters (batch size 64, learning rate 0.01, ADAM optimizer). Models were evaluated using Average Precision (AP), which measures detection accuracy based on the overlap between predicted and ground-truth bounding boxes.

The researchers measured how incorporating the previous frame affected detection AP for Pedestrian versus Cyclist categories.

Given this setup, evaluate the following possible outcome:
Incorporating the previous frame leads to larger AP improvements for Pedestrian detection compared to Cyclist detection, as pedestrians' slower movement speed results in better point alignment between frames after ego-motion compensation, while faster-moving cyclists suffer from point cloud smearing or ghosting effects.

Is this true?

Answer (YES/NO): YES